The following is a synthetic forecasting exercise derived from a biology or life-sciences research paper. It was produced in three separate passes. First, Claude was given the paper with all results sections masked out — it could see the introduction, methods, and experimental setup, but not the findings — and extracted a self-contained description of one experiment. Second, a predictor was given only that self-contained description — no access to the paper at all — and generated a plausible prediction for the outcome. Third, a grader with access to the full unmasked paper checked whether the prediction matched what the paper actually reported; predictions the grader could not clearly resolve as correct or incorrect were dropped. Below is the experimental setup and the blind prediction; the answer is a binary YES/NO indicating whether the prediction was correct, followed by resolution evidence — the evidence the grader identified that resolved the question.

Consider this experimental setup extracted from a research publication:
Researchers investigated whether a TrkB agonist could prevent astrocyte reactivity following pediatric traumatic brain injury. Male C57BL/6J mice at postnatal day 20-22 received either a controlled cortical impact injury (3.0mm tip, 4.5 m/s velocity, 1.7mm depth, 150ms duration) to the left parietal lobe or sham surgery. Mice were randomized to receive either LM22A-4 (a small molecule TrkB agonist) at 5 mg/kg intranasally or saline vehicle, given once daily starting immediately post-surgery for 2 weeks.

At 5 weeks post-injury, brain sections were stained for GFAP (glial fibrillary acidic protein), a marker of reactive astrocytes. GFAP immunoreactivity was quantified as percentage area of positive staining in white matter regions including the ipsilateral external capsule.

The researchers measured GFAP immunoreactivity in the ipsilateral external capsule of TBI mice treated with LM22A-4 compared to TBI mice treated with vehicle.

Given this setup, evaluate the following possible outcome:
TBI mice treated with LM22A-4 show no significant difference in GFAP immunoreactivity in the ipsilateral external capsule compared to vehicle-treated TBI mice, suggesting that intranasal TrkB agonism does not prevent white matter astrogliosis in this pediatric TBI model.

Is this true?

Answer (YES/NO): NO